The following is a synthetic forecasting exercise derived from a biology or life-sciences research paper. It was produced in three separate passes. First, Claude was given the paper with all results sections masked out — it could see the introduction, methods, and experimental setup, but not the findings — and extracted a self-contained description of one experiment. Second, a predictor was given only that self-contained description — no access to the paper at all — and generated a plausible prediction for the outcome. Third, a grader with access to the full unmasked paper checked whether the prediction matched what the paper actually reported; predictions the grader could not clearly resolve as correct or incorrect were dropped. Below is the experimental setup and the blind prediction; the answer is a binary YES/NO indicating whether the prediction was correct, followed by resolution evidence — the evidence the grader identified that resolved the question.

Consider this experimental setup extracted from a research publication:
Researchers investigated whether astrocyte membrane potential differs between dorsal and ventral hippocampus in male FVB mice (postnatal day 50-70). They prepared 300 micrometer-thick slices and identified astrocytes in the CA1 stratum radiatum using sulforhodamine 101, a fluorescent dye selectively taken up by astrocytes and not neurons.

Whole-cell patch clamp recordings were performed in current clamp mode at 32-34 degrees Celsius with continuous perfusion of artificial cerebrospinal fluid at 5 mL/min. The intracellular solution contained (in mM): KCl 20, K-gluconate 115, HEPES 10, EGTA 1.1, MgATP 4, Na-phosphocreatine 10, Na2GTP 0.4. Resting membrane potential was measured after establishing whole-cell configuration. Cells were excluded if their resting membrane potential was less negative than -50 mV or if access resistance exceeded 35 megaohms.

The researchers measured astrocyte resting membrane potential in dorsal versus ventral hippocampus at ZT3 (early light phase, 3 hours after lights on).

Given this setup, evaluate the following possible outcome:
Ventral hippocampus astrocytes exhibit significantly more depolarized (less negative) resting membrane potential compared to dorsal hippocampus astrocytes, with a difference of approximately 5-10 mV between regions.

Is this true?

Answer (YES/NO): NO